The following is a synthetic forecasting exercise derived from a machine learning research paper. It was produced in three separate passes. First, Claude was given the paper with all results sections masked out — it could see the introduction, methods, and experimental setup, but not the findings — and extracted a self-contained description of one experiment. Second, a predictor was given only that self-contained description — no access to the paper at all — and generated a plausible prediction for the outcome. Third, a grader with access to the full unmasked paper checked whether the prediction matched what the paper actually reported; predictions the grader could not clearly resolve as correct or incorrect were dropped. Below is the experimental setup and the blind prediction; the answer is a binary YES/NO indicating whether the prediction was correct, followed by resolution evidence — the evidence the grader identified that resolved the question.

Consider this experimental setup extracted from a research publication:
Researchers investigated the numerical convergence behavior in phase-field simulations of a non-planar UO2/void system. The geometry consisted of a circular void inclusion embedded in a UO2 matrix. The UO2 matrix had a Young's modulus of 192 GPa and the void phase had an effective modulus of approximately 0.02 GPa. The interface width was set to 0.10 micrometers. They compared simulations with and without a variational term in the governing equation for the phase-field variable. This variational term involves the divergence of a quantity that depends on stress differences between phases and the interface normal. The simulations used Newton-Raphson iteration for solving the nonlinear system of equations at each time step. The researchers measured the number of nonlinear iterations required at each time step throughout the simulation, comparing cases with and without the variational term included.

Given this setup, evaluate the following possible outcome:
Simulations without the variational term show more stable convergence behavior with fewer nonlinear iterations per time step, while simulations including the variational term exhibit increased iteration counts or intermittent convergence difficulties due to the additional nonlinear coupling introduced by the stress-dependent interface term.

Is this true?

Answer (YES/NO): YES